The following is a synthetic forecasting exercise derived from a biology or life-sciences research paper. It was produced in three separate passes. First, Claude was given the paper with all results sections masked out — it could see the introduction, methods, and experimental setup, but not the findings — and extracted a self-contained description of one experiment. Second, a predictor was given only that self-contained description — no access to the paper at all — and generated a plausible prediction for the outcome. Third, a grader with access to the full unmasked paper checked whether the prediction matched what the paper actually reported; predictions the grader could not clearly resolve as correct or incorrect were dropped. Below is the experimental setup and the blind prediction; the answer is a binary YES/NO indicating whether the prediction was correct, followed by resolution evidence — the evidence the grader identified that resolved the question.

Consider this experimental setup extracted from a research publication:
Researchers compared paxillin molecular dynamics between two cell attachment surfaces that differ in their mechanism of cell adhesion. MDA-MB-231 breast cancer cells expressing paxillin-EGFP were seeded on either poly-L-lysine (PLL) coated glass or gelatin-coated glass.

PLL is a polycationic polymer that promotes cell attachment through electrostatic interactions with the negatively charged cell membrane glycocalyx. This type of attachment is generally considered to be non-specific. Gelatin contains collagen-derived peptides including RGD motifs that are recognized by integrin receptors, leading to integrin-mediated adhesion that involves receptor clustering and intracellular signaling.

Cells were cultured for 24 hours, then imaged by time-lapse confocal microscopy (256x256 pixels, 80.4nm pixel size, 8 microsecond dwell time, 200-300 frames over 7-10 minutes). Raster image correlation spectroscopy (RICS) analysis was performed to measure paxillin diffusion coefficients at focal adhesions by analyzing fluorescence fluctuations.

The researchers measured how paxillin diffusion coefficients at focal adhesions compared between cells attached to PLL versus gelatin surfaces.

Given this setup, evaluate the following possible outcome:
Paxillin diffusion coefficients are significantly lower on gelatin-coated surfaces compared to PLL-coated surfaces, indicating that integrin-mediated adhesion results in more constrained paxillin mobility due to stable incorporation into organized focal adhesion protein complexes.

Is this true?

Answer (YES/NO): NO